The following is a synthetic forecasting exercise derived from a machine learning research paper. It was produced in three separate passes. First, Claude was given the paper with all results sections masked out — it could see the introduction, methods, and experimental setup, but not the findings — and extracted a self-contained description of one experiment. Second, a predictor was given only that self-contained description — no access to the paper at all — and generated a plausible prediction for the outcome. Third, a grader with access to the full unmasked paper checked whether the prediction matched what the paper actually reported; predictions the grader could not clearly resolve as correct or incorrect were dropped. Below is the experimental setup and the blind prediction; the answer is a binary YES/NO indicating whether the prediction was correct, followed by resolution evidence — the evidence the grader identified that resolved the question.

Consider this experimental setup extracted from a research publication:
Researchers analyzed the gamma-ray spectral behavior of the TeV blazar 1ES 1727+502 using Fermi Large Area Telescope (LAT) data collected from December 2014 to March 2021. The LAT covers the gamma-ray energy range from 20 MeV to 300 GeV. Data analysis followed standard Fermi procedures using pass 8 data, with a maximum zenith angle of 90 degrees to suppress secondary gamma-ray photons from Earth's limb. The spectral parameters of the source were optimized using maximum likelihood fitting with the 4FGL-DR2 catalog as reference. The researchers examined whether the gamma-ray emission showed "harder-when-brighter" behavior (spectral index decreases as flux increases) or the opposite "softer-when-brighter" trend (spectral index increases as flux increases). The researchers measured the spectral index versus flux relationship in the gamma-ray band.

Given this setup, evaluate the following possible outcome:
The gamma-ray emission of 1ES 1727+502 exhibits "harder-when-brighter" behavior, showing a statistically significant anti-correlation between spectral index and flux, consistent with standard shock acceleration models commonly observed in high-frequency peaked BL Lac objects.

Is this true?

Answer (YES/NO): NO